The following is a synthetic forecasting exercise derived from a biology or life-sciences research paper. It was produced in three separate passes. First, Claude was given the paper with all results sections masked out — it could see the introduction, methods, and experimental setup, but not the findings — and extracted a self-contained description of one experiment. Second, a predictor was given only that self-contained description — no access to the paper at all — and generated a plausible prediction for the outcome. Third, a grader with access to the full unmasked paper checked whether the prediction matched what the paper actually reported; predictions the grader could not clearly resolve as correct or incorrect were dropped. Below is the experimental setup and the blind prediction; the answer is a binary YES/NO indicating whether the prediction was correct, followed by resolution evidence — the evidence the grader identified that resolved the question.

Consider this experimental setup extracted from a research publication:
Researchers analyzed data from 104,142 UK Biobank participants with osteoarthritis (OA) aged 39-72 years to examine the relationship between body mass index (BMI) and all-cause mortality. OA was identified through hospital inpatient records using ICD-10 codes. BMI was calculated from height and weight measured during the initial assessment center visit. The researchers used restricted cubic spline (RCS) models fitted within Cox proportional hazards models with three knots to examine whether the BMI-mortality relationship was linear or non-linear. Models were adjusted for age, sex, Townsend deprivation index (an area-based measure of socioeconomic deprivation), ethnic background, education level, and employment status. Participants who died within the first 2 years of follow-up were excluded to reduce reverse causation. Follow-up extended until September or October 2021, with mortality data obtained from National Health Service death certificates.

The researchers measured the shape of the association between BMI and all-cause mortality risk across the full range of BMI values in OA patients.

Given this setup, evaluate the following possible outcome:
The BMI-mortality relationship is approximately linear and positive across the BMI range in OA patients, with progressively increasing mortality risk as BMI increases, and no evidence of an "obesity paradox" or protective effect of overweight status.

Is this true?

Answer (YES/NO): NO